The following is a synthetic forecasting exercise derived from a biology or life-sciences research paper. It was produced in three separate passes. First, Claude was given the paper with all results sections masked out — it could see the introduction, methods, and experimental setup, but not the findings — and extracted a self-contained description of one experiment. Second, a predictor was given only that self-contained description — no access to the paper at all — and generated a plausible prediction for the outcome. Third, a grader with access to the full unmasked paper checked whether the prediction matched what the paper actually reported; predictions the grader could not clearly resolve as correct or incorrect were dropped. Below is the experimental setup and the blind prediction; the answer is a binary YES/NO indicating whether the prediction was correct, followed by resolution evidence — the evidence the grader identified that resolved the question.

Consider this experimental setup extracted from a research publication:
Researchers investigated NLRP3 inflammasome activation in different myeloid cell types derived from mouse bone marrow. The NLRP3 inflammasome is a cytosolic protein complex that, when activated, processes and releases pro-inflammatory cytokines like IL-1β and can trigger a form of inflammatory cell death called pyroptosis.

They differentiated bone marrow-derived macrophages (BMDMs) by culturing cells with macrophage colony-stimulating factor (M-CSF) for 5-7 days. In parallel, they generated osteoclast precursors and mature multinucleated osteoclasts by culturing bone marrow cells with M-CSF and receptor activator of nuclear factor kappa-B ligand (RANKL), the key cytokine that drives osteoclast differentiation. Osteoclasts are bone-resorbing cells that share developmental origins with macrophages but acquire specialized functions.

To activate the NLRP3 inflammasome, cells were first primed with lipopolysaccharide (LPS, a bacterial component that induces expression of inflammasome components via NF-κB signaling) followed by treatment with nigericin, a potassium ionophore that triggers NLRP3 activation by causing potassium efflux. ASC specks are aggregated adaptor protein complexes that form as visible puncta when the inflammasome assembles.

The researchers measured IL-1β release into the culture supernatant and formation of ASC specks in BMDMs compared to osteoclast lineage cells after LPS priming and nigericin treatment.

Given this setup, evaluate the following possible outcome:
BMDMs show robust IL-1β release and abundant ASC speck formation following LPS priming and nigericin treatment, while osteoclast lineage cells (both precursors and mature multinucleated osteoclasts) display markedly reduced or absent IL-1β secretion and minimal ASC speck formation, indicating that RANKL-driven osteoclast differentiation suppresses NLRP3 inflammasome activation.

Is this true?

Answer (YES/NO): YES